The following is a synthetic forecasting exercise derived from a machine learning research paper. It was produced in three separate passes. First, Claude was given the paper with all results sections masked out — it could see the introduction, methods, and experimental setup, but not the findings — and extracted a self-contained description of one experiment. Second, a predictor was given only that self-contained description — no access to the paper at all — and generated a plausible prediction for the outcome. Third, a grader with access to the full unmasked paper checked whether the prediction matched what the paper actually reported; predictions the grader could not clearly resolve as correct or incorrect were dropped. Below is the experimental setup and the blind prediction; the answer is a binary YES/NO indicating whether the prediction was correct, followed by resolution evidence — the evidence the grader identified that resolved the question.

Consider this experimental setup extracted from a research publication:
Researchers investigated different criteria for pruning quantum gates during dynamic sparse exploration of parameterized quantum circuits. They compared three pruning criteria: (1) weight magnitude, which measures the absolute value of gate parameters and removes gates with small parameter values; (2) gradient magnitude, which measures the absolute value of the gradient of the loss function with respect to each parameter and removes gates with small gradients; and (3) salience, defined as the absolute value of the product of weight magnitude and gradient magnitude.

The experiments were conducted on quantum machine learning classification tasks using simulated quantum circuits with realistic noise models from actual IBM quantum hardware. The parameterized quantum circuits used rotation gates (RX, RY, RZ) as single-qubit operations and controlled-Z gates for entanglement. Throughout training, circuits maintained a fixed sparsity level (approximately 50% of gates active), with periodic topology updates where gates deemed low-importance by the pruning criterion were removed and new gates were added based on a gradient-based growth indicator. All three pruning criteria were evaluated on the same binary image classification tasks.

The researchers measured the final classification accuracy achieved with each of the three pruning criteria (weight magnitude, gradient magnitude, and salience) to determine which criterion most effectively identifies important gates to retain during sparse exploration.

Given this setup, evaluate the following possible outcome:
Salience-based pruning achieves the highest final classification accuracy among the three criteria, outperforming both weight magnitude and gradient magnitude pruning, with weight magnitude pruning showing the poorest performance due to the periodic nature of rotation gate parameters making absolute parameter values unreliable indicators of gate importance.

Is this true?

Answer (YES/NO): NO